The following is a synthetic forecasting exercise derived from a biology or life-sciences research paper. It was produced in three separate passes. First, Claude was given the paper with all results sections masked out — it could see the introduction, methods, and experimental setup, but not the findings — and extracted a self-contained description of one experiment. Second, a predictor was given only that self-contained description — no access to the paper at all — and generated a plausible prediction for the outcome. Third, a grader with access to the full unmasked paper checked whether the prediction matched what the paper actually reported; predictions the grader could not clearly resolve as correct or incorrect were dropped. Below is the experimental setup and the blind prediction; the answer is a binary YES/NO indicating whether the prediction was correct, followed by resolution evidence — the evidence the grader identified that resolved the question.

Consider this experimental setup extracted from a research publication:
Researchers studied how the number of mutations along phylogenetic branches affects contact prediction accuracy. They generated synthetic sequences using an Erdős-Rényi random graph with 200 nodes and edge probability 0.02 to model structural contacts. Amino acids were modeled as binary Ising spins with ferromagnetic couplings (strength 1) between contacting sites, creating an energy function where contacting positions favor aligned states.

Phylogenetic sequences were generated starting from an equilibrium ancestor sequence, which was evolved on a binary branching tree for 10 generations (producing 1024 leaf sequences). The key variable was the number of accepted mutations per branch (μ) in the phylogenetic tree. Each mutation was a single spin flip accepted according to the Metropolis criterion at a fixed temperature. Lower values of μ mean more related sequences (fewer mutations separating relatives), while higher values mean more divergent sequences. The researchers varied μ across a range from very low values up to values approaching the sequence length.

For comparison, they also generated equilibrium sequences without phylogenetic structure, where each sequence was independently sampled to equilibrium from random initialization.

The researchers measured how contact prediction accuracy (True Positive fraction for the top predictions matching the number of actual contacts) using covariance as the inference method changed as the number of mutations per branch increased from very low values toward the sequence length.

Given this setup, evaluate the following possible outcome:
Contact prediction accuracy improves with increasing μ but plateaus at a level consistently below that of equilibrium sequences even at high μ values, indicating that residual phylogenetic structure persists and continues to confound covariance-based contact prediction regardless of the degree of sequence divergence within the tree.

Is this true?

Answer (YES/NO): NO